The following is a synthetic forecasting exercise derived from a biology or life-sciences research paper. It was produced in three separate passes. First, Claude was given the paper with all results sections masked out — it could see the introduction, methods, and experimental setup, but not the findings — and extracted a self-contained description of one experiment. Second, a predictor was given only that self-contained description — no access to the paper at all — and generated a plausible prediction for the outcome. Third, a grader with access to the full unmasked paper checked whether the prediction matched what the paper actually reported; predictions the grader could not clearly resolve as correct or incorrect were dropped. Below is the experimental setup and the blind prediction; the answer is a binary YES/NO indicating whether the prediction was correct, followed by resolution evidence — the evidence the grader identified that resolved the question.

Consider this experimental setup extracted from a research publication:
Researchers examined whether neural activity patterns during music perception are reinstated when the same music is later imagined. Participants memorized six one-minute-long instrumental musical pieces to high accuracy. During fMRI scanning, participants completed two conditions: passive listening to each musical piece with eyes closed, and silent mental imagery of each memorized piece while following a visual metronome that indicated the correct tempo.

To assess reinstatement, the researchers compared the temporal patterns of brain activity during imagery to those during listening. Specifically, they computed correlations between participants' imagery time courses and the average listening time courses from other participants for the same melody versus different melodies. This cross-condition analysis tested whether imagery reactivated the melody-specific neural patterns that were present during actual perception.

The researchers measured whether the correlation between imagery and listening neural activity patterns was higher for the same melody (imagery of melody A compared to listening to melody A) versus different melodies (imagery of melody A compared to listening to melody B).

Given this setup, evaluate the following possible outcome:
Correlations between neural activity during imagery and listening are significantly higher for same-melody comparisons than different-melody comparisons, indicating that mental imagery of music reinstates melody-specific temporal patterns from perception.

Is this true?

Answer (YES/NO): YES